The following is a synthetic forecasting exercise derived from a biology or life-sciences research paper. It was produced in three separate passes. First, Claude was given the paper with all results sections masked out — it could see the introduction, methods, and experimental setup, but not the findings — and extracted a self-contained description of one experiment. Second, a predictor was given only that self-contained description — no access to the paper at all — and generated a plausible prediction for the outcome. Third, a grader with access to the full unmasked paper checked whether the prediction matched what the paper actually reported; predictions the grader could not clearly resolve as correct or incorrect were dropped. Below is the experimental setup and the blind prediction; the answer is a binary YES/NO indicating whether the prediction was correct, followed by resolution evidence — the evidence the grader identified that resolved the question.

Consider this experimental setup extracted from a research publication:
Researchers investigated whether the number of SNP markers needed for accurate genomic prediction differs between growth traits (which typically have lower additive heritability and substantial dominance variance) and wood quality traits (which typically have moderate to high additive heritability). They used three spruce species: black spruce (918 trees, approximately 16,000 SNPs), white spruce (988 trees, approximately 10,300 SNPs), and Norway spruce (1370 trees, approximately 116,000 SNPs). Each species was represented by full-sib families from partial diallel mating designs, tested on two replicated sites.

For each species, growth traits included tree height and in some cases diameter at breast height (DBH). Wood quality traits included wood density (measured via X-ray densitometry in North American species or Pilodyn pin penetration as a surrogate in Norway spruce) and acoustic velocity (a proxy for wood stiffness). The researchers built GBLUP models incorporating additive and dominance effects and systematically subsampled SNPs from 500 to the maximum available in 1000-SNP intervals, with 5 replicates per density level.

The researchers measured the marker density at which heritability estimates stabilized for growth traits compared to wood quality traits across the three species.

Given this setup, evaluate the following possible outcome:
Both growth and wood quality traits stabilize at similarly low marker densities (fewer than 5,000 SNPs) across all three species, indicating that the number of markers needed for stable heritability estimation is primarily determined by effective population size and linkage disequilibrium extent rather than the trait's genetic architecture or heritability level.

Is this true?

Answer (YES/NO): NO